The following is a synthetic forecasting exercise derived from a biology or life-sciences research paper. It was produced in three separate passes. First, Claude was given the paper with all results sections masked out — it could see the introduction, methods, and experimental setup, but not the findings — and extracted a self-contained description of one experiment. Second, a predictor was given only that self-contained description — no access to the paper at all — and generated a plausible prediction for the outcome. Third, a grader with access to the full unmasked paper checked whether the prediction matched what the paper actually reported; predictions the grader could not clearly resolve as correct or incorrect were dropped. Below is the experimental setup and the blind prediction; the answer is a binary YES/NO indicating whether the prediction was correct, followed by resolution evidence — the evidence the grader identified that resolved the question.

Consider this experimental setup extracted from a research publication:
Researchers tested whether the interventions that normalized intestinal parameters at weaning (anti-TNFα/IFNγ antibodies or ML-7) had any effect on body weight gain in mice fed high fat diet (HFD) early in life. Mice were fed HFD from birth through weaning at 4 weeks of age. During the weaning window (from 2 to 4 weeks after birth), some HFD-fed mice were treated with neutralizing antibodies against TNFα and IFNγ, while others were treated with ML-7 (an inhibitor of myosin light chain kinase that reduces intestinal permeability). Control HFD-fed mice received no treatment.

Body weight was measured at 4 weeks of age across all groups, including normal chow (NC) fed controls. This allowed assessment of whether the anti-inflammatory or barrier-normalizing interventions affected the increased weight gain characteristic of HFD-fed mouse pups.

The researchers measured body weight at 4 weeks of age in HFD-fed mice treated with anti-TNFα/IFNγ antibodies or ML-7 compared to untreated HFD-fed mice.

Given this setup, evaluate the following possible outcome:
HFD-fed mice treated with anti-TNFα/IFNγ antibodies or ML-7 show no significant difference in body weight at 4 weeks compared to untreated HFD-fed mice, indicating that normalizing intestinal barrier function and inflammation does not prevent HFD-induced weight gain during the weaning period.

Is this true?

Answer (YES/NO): NO